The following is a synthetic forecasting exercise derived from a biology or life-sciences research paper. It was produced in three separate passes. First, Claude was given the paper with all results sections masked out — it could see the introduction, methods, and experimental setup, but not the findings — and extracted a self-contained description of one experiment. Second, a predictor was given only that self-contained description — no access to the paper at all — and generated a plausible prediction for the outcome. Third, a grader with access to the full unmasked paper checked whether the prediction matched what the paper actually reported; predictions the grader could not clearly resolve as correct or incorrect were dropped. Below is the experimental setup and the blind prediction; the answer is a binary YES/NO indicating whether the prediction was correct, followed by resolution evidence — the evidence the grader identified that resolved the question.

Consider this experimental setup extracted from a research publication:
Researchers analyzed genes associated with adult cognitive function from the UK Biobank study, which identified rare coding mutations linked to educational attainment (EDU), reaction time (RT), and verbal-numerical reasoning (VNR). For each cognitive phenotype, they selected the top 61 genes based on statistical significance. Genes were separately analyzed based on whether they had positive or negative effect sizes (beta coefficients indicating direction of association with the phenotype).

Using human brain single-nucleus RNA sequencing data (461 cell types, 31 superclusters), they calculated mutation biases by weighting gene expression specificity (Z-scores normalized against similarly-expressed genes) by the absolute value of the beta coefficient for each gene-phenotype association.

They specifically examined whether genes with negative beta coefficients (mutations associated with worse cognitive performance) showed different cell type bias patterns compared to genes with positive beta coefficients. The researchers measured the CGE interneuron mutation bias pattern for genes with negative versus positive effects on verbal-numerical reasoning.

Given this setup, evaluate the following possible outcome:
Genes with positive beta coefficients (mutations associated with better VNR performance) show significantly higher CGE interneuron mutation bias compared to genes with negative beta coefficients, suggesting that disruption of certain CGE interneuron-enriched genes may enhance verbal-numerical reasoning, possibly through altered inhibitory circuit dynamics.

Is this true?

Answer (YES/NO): NO